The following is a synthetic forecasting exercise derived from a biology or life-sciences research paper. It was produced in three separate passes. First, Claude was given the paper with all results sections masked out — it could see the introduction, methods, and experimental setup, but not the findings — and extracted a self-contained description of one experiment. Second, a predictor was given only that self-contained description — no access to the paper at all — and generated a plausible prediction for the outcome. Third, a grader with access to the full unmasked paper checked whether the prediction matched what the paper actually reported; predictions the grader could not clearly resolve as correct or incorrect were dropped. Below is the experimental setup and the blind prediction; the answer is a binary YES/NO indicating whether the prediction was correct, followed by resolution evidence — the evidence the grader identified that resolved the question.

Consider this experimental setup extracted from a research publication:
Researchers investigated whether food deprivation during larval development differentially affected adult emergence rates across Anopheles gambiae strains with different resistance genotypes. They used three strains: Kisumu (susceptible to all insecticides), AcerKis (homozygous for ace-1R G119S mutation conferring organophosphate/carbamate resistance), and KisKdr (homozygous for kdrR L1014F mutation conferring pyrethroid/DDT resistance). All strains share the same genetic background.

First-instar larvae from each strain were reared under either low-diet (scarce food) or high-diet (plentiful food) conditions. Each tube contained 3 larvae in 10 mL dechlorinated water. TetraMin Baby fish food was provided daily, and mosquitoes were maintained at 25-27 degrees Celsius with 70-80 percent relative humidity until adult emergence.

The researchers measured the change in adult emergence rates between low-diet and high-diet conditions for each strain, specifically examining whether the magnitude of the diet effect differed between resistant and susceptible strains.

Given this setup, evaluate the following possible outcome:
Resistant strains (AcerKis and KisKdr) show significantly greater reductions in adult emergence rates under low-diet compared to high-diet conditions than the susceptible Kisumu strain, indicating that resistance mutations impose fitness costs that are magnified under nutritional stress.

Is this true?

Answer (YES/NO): NO